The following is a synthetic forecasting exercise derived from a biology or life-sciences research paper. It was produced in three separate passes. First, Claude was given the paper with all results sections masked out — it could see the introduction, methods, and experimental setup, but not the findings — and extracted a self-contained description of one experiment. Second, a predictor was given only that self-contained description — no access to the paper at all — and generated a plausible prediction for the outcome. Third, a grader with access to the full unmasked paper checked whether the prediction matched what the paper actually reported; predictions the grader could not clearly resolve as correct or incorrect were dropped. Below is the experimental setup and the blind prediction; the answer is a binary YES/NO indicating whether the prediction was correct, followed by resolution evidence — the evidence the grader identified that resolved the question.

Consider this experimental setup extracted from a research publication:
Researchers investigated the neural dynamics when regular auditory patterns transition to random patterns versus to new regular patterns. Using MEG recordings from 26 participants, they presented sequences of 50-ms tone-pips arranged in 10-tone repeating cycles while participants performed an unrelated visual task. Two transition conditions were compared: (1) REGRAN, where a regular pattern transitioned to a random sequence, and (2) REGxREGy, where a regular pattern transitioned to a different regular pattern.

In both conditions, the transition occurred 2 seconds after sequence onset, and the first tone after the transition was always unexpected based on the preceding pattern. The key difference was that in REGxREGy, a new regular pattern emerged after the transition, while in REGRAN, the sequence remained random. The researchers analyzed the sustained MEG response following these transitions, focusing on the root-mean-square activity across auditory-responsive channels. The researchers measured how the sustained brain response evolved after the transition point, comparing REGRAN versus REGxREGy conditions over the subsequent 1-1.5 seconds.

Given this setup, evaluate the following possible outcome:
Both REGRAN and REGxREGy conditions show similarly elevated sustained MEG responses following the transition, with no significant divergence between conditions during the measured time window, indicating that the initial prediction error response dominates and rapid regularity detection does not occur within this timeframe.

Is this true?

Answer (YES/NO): NO